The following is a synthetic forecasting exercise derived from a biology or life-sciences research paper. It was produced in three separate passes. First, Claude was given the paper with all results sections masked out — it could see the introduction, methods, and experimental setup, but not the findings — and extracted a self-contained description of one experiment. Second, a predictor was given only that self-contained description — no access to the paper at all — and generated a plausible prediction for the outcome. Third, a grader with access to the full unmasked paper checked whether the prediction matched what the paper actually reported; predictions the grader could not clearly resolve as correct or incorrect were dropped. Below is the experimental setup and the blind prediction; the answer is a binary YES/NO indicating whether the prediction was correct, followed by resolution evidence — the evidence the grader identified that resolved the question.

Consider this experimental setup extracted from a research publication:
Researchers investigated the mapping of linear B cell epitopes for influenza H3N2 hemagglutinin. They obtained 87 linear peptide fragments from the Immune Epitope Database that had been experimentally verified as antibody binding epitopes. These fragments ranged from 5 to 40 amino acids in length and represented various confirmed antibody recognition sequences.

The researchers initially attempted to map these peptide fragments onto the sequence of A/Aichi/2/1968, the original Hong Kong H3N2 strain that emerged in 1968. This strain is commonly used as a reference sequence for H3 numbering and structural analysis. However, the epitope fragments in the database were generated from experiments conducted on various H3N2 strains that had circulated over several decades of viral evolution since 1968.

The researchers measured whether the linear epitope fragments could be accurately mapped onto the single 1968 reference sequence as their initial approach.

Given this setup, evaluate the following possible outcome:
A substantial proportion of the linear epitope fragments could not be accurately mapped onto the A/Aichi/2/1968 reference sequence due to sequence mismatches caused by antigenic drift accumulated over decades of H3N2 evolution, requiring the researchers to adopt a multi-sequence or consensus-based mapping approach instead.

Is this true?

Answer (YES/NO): YES